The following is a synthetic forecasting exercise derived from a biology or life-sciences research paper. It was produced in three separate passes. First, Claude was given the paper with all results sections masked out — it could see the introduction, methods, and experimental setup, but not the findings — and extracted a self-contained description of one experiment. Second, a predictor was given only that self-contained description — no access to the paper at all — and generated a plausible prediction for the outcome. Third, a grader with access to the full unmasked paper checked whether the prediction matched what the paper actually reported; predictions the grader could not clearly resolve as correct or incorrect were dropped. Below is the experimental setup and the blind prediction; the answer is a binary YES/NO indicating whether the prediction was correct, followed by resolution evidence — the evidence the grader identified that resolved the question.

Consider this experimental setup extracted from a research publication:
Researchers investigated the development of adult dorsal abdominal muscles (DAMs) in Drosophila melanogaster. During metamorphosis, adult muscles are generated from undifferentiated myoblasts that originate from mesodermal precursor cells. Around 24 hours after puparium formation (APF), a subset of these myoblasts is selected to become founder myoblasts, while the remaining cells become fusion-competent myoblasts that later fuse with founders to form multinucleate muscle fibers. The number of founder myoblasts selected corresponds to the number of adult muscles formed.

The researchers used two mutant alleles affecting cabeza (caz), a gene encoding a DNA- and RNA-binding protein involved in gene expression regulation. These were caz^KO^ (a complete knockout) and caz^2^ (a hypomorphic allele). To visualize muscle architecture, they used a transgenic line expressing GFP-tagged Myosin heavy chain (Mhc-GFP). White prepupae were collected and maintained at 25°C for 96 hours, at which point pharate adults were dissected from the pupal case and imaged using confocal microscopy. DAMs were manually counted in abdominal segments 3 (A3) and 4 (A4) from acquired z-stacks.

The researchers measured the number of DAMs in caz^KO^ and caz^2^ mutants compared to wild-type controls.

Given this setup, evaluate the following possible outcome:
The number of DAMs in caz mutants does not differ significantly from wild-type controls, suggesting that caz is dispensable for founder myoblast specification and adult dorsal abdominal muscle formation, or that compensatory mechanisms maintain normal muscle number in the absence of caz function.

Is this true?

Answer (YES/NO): NO